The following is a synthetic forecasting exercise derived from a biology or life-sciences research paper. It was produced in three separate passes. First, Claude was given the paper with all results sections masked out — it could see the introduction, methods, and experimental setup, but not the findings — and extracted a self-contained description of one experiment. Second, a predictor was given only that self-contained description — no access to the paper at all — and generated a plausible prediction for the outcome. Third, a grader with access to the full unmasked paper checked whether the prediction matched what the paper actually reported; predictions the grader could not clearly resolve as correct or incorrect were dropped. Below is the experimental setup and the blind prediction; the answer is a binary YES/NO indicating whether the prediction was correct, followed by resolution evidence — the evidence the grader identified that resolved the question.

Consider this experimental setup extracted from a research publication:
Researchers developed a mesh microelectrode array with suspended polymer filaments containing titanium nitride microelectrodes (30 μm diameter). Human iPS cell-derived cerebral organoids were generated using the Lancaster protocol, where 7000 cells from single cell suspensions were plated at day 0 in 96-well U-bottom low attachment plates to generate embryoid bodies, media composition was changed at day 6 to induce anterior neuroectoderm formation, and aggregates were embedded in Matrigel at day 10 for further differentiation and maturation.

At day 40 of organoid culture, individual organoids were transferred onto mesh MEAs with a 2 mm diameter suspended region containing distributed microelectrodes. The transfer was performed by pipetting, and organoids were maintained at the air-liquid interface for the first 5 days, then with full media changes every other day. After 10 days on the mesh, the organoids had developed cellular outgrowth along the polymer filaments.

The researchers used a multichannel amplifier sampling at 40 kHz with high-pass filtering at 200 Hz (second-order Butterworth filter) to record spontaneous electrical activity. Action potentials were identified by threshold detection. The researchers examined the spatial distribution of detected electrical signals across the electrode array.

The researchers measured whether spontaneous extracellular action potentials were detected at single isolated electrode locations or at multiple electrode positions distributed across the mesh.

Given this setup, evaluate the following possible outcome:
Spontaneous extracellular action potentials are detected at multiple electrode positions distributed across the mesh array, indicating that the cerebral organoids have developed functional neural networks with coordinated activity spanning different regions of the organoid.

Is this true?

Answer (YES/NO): YES